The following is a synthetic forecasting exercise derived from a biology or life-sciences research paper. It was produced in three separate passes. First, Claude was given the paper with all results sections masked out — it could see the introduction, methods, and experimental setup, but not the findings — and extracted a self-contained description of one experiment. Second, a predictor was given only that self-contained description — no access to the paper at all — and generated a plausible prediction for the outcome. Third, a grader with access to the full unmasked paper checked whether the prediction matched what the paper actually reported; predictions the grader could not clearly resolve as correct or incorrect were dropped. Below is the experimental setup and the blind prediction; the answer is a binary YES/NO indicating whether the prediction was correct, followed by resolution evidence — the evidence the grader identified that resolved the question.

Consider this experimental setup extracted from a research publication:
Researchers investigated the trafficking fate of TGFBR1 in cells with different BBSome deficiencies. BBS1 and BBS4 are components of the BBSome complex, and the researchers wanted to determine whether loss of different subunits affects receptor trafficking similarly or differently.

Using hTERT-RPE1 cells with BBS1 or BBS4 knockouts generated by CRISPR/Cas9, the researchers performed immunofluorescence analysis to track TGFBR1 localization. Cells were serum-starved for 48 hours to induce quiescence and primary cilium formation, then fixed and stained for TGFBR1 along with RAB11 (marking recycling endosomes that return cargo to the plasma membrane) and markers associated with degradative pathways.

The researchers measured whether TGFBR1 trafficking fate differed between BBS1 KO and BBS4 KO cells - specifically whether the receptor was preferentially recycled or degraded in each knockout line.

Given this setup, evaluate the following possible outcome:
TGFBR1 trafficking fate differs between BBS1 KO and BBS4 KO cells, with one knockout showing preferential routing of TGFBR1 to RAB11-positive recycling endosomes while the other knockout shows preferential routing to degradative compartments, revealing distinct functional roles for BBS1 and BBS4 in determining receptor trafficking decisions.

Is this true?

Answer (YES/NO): YES